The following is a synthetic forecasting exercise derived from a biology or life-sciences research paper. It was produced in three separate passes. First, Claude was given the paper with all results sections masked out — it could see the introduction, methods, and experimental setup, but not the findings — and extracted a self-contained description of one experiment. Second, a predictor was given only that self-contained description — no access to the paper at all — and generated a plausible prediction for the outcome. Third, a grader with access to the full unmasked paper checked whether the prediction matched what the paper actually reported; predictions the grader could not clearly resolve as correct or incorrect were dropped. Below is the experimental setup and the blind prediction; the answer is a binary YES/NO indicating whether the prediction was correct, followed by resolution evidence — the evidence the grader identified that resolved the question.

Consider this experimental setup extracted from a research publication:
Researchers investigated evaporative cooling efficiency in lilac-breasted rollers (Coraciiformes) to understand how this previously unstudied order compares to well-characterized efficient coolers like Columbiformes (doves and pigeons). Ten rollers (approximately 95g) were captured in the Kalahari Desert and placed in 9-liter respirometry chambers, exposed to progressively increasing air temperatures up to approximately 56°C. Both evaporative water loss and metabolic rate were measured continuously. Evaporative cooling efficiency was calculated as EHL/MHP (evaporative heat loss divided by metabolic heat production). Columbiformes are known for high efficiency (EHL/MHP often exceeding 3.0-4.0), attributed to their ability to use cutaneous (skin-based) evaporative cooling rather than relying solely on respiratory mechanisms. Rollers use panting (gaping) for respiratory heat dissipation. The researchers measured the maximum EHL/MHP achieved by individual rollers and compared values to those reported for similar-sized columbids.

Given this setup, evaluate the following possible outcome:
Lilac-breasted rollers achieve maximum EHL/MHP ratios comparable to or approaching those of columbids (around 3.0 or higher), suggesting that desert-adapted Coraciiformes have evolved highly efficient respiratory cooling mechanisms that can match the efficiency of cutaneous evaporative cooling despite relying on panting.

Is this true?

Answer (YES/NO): YES